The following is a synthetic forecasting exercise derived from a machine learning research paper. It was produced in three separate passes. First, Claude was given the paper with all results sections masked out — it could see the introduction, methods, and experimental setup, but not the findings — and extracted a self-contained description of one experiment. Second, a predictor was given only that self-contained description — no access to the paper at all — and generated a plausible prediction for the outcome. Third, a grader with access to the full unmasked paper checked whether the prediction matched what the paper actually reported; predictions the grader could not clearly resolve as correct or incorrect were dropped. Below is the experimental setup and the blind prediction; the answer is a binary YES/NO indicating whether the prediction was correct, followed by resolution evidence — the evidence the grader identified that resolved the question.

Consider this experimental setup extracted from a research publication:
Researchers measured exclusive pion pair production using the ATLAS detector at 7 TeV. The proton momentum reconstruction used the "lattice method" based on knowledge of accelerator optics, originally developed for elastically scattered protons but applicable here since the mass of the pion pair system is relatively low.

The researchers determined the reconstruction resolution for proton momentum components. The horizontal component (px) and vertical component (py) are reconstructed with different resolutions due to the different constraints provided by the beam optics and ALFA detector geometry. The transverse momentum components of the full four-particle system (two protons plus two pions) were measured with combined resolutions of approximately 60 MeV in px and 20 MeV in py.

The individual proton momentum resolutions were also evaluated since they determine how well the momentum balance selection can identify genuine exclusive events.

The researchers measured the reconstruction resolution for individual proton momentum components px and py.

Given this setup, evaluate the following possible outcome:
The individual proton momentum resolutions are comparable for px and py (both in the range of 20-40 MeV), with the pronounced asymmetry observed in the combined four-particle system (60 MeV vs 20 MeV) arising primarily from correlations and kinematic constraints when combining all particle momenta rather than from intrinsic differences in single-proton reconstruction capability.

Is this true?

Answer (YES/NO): NO